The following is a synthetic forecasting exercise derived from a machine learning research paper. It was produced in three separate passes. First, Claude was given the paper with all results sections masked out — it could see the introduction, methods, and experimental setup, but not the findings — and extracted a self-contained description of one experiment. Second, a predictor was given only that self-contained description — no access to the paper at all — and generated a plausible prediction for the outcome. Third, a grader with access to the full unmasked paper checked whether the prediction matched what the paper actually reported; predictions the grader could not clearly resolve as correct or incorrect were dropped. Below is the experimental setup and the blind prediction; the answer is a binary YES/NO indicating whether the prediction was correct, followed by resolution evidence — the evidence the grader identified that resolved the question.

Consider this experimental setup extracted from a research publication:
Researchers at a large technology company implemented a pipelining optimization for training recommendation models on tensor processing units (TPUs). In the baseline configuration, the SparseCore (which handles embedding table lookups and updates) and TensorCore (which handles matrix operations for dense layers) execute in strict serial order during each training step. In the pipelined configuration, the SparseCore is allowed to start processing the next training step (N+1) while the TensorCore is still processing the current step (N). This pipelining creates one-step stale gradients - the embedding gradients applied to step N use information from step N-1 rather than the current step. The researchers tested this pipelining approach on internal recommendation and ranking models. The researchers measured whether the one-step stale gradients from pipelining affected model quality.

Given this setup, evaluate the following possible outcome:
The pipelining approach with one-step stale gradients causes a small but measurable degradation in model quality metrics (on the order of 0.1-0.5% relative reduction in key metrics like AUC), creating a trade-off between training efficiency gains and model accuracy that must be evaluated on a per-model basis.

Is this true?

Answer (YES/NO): NO